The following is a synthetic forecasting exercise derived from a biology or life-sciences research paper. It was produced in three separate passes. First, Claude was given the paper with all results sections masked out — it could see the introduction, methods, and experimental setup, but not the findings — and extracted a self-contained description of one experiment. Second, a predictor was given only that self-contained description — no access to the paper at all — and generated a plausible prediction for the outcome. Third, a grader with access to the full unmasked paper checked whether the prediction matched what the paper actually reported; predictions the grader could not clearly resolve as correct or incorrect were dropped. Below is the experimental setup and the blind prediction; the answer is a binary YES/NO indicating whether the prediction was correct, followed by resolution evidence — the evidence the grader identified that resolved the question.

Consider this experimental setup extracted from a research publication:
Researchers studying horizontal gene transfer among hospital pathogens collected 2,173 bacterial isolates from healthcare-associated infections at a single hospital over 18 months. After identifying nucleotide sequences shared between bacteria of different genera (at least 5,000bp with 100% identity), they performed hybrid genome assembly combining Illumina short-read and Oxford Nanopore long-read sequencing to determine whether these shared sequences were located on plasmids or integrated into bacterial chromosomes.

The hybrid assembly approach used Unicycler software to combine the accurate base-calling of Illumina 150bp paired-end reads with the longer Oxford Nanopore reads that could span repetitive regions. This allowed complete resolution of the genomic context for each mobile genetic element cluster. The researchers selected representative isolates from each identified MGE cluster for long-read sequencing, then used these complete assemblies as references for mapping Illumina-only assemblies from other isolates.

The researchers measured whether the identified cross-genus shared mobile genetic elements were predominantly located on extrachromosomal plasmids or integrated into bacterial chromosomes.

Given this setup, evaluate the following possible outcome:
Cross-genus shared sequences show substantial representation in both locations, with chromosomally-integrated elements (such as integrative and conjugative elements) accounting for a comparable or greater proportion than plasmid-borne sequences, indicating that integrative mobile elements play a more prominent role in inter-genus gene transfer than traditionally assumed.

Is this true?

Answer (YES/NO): NO